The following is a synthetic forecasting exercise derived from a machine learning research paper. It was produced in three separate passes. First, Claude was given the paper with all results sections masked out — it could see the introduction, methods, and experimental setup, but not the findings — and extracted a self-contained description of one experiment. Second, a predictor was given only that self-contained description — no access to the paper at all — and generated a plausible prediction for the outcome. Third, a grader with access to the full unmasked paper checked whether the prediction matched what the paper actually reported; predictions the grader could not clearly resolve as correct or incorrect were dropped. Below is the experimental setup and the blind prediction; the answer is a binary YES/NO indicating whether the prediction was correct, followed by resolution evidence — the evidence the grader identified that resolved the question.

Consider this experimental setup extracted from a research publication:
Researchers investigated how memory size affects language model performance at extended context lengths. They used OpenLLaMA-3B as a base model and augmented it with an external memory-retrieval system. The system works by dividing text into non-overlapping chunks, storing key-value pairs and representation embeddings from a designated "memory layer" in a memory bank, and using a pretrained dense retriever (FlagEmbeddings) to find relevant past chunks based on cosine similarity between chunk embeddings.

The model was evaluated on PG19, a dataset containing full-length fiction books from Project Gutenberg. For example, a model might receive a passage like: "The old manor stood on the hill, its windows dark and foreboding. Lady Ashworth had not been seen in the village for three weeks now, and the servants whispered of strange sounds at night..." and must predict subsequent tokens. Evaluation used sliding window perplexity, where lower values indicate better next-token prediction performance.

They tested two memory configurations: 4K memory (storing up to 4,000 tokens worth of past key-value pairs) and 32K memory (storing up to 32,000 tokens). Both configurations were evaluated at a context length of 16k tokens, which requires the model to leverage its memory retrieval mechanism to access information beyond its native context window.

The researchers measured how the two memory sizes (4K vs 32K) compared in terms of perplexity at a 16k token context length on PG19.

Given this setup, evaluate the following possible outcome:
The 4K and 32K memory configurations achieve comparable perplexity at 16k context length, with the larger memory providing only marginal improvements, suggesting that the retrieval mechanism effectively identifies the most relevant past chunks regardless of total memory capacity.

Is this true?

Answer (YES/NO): NO